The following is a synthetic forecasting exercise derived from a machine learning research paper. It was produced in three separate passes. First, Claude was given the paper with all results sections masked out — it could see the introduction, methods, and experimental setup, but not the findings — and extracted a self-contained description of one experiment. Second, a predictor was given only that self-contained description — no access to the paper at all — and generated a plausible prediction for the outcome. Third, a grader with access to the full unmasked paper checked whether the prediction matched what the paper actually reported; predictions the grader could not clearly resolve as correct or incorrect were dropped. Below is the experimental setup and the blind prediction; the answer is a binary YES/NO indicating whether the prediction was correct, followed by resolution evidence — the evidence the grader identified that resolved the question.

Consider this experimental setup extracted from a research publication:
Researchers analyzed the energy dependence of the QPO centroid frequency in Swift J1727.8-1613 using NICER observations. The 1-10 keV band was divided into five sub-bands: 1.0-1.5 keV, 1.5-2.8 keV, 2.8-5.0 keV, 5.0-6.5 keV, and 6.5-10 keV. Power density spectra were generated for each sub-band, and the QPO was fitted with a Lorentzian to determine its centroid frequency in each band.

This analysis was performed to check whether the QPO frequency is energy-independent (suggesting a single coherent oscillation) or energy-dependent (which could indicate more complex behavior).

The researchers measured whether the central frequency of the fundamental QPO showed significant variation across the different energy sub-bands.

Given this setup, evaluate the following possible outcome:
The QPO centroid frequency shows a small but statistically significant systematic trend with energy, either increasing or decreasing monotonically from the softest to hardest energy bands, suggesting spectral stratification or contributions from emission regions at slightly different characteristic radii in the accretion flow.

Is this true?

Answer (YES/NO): NO